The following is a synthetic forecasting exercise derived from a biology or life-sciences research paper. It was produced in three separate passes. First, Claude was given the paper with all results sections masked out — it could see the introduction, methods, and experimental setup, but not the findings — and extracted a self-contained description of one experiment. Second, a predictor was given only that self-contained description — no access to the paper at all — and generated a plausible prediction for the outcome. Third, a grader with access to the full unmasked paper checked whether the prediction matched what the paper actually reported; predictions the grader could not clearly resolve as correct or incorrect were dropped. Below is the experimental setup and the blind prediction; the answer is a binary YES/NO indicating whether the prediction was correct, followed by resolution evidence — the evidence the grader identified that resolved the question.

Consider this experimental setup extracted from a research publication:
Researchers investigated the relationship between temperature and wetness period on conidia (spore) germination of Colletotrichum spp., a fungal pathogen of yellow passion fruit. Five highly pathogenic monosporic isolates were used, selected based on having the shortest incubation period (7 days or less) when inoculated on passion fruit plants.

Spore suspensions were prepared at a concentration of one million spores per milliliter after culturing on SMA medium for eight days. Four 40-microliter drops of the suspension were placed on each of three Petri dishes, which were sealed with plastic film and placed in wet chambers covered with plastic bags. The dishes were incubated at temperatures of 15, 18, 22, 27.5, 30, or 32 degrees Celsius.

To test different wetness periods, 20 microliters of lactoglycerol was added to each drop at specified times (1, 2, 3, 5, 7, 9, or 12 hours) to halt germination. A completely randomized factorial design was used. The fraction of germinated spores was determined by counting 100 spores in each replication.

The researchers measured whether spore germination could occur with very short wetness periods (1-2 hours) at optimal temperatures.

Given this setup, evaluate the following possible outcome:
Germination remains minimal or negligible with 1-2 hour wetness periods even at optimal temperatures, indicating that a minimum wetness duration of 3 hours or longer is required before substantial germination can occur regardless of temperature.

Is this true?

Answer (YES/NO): NO